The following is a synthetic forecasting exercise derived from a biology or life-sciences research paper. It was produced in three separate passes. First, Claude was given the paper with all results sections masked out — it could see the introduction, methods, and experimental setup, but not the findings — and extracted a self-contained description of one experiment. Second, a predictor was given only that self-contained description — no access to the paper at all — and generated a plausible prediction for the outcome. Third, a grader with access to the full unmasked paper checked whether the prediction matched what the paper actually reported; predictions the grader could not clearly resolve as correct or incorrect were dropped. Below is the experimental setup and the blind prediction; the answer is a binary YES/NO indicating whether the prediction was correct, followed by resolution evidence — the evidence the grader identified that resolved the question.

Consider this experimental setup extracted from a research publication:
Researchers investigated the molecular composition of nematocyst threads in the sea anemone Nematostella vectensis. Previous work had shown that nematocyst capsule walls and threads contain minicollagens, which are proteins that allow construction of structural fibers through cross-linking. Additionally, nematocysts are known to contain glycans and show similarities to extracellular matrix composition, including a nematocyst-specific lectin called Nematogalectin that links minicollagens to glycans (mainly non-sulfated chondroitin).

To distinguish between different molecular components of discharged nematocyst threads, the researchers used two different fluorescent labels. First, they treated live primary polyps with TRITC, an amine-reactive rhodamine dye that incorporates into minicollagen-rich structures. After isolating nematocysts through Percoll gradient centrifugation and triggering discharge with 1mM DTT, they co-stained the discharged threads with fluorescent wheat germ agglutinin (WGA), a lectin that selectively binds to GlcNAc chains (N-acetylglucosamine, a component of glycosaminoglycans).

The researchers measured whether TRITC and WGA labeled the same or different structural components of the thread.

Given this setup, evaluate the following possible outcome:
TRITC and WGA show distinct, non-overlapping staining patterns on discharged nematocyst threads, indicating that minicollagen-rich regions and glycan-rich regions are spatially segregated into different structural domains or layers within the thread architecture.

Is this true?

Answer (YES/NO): YES